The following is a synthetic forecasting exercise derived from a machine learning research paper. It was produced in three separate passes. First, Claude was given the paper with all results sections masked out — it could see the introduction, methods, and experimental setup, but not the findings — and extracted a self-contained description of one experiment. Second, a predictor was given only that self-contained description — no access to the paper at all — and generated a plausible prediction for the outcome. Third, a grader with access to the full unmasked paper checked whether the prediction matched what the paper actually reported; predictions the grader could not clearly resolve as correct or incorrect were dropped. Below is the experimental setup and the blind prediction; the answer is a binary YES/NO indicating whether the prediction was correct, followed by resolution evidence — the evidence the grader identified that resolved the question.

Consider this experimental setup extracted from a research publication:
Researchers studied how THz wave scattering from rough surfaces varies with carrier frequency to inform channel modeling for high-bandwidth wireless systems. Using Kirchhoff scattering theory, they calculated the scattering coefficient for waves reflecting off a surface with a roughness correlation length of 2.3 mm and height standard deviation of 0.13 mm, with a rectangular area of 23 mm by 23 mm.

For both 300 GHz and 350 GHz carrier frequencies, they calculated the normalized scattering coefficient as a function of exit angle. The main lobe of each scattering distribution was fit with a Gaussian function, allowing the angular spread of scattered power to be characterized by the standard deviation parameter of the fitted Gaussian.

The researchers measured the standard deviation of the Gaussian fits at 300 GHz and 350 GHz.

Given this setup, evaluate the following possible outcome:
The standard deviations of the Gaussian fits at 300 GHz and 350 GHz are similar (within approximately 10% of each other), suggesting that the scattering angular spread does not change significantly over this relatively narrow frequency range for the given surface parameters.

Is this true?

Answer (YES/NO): NO